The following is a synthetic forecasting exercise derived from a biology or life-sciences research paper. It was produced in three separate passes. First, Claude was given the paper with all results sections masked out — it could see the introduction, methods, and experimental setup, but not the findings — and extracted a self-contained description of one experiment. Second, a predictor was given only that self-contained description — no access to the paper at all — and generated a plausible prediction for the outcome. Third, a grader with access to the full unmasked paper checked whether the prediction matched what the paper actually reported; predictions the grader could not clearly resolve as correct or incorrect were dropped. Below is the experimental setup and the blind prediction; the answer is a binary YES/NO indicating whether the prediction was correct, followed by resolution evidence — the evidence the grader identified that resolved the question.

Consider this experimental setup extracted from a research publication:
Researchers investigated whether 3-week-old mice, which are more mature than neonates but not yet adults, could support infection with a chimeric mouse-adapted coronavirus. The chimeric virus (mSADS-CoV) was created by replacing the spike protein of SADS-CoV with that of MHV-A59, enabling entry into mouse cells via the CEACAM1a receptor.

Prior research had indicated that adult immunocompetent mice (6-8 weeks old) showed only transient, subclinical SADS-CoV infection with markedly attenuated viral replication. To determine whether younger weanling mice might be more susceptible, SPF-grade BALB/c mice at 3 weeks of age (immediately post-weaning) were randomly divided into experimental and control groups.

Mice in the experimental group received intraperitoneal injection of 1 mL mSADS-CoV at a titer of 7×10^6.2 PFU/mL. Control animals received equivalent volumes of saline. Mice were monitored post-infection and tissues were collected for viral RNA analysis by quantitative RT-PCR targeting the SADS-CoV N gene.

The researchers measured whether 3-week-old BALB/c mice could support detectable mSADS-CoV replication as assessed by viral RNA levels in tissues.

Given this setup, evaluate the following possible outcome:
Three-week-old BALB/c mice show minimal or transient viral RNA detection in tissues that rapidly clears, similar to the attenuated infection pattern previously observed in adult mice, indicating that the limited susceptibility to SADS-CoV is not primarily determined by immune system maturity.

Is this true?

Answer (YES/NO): NO